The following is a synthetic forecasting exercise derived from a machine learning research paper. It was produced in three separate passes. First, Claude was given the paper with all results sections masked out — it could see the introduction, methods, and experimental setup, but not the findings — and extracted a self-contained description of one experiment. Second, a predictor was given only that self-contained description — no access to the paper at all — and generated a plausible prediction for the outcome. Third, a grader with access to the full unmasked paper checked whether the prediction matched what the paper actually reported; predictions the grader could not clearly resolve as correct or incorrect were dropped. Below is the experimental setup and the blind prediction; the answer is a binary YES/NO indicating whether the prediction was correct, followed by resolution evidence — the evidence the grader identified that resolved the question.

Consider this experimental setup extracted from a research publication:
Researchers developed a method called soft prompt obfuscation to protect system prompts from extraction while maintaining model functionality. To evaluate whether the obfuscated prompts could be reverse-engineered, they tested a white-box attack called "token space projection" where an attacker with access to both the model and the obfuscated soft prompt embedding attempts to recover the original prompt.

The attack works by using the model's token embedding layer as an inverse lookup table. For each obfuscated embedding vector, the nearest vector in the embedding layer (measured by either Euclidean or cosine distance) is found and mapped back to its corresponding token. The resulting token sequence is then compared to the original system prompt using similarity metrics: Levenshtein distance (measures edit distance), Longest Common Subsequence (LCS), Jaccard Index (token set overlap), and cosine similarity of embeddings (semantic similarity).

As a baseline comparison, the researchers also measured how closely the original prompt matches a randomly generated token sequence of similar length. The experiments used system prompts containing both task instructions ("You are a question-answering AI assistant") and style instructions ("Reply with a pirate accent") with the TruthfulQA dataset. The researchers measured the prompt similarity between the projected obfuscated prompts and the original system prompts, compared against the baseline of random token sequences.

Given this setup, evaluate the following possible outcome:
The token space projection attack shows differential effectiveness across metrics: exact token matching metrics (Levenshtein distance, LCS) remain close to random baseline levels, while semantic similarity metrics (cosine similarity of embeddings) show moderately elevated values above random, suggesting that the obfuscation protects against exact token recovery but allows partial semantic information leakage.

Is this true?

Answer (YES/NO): NO